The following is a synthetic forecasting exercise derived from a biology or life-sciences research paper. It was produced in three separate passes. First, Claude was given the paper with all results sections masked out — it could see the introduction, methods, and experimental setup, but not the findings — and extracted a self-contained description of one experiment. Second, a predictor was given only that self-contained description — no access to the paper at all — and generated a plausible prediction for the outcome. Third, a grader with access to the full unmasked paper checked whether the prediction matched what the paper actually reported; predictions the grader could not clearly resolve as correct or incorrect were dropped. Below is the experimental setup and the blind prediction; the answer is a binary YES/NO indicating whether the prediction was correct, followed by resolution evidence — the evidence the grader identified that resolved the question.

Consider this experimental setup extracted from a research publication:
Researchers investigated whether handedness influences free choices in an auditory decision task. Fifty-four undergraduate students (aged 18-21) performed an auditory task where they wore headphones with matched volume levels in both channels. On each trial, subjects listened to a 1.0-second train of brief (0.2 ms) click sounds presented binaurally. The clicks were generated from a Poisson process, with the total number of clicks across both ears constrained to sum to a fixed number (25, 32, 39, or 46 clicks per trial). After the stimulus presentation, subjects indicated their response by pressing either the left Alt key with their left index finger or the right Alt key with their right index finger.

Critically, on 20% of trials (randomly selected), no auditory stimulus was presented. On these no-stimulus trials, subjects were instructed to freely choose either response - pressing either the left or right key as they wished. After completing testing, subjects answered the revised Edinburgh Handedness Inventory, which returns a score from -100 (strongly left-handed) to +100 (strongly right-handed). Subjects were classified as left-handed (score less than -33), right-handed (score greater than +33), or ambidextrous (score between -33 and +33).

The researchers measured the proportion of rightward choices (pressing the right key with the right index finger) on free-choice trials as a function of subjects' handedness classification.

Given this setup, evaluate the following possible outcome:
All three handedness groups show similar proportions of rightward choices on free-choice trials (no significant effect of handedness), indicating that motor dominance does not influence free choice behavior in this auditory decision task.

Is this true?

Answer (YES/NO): NO